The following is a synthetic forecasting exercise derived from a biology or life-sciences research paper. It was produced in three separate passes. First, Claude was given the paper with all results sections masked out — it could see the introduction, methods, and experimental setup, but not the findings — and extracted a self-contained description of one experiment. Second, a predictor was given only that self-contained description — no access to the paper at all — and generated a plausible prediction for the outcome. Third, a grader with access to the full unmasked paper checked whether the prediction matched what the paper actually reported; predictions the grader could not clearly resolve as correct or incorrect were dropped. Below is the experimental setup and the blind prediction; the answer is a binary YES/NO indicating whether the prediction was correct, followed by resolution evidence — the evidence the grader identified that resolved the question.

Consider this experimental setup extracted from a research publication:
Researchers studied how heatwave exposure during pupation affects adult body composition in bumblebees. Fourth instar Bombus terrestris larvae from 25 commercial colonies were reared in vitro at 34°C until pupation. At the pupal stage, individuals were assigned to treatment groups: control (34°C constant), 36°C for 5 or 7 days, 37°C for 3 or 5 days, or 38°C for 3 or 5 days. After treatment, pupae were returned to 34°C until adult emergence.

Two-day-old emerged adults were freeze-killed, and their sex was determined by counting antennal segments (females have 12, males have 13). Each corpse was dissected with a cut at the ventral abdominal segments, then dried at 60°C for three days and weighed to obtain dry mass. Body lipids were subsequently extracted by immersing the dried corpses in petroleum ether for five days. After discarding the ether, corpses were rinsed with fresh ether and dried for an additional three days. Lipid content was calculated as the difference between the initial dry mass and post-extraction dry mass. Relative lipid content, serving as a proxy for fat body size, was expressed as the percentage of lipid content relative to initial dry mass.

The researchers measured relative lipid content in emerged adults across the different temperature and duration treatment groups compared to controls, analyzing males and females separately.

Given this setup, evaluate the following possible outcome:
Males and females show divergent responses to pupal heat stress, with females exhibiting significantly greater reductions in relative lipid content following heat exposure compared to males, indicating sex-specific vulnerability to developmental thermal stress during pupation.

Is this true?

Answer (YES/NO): NO